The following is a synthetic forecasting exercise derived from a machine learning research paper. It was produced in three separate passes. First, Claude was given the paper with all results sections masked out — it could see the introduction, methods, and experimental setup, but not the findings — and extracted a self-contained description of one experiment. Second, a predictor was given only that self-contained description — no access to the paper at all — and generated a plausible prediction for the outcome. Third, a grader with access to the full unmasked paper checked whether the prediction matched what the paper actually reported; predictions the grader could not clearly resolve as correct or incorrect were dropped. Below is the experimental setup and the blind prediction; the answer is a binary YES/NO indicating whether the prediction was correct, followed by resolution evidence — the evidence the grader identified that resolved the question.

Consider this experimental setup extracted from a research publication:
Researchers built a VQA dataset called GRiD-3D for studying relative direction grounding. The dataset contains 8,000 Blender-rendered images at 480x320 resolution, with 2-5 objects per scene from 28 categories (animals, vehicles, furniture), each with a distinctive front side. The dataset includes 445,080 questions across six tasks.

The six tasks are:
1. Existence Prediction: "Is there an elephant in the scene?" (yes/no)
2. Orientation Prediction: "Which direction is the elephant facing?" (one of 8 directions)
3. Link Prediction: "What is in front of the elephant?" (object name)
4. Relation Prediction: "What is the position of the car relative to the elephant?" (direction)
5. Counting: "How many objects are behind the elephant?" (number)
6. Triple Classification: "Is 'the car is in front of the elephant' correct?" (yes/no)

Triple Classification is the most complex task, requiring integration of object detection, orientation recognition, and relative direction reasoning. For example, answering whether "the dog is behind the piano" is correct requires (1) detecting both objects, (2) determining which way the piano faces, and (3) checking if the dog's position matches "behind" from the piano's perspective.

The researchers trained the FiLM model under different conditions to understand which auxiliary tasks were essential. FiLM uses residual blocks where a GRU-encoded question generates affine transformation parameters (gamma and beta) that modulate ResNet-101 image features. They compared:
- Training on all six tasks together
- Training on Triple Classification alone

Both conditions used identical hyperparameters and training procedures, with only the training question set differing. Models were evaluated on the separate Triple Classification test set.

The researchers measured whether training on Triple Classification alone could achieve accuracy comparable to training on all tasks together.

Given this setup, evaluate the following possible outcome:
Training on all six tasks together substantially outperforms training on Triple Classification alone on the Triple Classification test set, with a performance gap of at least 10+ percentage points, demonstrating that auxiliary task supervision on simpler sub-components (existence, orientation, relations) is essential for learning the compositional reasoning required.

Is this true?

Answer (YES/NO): YES